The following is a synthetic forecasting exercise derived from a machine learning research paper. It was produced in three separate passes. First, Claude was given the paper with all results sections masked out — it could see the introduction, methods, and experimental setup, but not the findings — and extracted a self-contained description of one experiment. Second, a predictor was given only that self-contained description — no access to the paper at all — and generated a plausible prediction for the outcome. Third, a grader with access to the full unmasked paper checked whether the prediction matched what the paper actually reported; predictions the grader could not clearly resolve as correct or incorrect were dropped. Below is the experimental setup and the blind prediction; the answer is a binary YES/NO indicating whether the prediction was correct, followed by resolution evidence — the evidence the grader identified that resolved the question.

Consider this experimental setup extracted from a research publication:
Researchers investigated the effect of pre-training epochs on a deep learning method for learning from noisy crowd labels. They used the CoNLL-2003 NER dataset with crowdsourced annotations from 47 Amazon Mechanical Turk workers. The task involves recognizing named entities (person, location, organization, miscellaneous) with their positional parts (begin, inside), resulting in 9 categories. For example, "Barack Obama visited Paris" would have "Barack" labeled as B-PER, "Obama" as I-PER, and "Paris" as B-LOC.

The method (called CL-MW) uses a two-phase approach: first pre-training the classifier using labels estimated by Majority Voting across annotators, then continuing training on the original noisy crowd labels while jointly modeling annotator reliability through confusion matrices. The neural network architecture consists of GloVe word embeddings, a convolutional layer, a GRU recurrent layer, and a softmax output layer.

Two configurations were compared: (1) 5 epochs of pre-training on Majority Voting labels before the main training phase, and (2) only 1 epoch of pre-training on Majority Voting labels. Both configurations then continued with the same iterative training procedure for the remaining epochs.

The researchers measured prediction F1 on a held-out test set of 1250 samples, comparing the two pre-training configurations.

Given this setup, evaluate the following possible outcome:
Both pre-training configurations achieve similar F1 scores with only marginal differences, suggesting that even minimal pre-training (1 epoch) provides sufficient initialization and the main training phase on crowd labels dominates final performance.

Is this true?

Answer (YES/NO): NO